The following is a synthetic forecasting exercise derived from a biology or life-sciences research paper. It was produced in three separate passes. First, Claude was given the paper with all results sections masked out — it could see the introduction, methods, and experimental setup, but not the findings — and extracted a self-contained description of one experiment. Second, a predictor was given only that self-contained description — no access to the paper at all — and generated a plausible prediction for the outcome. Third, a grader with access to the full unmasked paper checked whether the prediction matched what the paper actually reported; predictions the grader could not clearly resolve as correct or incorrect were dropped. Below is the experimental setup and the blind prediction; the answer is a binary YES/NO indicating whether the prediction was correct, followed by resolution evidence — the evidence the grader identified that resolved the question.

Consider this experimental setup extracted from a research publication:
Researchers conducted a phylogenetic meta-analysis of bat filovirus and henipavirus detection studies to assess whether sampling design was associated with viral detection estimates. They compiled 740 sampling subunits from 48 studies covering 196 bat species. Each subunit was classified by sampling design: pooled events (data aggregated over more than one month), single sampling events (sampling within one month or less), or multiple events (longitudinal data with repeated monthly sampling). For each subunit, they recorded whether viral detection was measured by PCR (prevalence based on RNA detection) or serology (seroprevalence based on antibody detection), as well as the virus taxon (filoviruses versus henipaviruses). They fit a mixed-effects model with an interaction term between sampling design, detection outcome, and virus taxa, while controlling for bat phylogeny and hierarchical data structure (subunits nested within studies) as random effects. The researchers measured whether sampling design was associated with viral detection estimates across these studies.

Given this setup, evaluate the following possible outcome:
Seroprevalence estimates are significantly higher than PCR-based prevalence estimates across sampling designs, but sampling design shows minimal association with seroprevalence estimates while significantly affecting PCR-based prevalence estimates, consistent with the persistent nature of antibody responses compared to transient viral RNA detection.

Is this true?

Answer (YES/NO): NO